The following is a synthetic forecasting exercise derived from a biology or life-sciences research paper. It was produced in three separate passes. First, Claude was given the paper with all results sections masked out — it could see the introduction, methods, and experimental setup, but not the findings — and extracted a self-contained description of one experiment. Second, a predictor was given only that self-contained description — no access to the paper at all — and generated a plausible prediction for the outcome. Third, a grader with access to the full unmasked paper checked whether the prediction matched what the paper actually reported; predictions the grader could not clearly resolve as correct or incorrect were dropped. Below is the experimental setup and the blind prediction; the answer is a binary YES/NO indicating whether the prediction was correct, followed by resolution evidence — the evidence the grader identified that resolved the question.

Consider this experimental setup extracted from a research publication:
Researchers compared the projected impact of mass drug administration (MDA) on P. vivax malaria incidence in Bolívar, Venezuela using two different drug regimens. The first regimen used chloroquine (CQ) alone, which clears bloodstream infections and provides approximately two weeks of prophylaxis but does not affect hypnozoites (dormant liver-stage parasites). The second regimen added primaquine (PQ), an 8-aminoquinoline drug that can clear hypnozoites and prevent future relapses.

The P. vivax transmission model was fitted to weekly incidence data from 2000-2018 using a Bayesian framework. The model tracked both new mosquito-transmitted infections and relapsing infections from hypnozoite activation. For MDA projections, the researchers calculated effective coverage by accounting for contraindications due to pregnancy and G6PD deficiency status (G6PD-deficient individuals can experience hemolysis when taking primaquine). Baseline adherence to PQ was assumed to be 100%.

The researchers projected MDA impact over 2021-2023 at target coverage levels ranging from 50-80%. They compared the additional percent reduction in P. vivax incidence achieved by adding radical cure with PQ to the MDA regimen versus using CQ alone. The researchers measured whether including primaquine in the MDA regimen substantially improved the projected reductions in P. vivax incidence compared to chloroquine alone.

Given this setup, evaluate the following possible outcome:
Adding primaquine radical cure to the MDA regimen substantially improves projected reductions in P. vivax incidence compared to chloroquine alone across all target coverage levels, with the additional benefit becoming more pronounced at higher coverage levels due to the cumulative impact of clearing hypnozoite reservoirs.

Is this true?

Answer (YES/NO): NO